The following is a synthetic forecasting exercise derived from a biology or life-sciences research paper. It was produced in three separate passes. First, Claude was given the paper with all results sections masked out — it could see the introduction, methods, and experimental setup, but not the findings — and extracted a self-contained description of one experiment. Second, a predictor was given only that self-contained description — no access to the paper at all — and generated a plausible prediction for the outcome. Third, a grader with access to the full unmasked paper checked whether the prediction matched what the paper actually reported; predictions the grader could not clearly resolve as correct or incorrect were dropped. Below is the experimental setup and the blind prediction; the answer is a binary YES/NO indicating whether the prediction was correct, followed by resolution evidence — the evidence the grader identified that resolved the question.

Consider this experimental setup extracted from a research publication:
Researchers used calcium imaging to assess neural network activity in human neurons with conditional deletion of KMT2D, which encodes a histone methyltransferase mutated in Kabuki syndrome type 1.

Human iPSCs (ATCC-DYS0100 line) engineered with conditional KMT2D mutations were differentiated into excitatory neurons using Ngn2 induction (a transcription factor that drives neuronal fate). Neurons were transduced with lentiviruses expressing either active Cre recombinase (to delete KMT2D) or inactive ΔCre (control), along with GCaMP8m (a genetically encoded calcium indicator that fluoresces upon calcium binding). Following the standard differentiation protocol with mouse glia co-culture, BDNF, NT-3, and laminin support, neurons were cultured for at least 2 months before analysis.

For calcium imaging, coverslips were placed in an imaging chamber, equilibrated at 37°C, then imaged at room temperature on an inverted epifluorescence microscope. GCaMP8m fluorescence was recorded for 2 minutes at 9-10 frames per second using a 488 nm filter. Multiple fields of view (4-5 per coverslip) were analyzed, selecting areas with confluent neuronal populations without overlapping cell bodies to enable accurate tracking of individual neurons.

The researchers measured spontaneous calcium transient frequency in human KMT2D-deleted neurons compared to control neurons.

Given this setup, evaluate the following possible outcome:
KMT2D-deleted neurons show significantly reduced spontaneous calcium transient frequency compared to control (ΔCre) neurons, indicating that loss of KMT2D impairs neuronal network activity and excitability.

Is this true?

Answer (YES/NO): YES